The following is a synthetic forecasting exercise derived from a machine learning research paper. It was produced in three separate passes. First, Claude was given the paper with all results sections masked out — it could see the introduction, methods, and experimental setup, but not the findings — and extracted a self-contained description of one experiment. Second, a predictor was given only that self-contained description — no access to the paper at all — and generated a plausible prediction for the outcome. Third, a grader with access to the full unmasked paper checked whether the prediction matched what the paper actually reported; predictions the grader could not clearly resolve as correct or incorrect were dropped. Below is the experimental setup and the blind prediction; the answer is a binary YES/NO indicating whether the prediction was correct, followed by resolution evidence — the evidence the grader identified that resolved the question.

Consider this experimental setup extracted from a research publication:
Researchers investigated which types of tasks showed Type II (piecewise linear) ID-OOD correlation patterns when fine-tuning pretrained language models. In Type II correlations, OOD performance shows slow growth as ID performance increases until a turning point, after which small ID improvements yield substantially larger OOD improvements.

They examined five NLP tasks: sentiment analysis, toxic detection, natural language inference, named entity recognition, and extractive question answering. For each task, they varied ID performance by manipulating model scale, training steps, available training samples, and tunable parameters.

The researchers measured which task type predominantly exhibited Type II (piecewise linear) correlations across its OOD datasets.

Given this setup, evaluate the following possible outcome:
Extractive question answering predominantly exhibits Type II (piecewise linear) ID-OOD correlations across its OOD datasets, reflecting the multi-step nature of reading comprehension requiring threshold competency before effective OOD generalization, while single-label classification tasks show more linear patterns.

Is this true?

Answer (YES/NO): NO